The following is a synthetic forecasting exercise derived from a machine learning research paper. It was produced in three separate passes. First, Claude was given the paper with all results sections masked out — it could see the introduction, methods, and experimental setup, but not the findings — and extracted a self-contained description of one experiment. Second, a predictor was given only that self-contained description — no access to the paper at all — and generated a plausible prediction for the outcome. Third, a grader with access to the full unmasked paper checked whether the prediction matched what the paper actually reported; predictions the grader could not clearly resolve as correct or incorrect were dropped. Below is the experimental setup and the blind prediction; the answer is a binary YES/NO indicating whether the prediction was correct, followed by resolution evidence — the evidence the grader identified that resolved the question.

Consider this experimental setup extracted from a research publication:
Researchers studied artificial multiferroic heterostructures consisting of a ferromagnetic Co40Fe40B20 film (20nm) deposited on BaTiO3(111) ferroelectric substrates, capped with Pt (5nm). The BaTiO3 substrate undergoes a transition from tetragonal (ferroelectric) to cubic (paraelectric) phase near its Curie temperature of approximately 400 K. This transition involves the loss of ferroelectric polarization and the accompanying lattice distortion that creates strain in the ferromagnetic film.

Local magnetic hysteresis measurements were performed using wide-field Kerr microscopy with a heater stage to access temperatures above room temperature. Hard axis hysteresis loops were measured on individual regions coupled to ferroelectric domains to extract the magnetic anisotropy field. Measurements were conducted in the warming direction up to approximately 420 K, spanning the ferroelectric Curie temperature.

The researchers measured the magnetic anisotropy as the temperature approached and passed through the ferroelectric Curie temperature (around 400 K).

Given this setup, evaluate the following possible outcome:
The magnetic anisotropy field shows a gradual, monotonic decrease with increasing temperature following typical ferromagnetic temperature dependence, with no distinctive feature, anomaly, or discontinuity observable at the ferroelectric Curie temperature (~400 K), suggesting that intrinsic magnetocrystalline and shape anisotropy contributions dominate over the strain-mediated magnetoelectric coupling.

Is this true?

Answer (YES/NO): NO